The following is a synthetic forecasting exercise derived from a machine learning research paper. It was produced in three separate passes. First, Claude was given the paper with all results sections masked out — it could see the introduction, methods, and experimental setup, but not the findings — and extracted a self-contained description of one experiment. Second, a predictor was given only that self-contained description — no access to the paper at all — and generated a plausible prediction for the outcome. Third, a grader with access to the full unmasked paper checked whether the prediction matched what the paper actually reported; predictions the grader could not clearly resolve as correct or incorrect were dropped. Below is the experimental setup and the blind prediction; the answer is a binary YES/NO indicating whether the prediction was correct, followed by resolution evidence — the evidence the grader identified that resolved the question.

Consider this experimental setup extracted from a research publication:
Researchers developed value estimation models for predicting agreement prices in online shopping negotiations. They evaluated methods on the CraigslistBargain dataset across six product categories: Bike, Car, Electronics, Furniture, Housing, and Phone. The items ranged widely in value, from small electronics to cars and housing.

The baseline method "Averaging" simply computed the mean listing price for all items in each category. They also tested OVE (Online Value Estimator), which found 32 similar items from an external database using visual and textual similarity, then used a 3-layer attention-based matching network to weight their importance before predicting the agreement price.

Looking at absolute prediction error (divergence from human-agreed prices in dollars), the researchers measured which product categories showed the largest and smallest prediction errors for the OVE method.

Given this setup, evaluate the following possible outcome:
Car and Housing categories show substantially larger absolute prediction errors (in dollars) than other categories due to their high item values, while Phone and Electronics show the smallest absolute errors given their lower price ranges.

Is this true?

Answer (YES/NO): NO